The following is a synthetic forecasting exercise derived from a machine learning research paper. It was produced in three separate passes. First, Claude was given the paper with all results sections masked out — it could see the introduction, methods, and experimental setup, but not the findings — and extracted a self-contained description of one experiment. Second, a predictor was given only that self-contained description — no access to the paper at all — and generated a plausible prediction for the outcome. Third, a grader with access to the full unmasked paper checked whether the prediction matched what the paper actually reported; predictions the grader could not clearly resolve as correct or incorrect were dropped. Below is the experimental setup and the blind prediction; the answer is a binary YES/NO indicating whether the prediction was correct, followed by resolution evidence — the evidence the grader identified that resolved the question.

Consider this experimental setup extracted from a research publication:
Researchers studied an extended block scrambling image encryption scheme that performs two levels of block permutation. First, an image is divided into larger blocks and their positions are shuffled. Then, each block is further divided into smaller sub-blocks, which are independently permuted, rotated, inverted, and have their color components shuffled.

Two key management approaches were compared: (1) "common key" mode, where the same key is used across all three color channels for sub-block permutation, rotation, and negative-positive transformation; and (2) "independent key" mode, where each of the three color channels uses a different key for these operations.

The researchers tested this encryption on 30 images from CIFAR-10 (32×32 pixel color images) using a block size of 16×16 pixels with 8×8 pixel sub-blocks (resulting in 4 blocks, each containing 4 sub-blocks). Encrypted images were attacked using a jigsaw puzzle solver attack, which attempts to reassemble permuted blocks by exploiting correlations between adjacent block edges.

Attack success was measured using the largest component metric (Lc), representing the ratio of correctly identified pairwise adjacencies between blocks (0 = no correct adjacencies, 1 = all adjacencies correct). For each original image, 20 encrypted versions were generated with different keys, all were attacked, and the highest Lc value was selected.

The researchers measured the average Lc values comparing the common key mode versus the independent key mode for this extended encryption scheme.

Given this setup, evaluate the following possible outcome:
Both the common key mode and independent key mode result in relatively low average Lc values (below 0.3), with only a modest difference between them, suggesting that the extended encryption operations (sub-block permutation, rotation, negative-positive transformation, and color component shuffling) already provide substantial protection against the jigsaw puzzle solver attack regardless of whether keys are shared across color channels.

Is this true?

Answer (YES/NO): NO